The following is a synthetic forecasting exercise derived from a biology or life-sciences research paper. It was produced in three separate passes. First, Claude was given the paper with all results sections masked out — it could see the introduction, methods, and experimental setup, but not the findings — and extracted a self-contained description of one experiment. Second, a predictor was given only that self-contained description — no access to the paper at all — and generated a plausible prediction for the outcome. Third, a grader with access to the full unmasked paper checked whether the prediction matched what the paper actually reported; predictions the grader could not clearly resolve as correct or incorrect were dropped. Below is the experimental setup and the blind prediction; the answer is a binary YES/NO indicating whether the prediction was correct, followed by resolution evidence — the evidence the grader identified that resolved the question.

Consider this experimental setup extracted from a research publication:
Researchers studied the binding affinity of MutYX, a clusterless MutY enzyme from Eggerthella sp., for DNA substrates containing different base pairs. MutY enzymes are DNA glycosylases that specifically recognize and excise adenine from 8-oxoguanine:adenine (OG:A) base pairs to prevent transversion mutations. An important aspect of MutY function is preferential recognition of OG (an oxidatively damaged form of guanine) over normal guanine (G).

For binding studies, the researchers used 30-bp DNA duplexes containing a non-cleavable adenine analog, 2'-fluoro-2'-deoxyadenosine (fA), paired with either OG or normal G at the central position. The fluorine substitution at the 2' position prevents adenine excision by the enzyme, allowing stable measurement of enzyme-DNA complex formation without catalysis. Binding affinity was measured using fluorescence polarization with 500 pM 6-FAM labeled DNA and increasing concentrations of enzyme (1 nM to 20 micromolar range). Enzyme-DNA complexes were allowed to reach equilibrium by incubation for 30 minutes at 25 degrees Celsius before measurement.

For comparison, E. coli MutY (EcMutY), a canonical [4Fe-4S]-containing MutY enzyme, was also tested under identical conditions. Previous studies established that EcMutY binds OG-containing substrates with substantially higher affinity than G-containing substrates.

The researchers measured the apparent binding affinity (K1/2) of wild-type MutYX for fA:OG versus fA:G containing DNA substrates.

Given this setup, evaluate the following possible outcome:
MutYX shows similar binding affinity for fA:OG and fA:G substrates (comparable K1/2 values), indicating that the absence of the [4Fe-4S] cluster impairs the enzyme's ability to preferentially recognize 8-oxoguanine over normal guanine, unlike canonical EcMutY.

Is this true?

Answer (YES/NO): NO